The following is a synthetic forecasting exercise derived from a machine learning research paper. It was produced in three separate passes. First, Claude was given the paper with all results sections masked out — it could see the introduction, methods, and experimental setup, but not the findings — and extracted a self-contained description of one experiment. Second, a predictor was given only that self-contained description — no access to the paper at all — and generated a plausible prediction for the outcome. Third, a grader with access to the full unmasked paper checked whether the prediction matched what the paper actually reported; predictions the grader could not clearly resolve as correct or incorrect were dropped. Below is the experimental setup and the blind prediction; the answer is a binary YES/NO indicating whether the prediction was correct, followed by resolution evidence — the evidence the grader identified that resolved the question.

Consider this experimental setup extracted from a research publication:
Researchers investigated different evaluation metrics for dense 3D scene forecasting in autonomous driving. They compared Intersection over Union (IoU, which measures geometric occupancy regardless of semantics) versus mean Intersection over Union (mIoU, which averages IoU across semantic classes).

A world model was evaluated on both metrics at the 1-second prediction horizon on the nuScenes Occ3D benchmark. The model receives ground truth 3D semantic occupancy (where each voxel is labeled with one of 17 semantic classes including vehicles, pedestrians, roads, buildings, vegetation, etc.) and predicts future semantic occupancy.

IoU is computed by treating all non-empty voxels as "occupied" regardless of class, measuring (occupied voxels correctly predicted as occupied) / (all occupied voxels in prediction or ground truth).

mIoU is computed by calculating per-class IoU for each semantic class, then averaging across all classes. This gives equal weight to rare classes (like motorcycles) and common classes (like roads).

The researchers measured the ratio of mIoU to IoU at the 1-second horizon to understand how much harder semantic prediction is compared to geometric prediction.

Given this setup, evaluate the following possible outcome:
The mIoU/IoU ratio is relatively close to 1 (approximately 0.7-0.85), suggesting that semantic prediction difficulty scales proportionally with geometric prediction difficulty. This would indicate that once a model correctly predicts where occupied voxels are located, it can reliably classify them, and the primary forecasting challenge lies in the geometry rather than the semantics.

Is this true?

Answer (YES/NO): YES